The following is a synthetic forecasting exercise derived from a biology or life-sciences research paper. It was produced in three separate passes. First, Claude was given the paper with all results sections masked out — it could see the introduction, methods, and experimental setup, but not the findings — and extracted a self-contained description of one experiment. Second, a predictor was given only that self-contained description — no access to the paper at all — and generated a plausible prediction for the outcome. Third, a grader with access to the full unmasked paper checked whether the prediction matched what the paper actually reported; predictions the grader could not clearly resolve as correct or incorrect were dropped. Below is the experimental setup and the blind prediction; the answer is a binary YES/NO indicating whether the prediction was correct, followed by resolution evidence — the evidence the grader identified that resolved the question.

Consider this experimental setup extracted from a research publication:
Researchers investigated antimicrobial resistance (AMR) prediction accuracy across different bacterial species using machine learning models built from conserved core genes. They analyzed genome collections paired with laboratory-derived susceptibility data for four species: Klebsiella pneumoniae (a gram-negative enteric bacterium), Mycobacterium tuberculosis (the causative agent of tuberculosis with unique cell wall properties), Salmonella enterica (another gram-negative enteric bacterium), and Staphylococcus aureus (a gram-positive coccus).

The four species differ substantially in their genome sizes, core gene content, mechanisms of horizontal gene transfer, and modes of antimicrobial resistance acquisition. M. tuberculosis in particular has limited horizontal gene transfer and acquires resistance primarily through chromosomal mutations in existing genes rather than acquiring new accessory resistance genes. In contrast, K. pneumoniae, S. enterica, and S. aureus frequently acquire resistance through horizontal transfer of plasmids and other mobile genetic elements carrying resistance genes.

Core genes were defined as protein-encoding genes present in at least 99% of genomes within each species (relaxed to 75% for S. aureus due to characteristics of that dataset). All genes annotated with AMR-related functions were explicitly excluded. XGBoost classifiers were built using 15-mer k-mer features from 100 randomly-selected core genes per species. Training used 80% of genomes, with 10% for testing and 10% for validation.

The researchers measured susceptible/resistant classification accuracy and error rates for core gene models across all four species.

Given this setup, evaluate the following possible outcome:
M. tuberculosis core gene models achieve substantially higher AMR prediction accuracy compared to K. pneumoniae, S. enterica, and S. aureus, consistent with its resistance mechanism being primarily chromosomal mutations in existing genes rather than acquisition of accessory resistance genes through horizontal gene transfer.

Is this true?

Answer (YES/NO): NO